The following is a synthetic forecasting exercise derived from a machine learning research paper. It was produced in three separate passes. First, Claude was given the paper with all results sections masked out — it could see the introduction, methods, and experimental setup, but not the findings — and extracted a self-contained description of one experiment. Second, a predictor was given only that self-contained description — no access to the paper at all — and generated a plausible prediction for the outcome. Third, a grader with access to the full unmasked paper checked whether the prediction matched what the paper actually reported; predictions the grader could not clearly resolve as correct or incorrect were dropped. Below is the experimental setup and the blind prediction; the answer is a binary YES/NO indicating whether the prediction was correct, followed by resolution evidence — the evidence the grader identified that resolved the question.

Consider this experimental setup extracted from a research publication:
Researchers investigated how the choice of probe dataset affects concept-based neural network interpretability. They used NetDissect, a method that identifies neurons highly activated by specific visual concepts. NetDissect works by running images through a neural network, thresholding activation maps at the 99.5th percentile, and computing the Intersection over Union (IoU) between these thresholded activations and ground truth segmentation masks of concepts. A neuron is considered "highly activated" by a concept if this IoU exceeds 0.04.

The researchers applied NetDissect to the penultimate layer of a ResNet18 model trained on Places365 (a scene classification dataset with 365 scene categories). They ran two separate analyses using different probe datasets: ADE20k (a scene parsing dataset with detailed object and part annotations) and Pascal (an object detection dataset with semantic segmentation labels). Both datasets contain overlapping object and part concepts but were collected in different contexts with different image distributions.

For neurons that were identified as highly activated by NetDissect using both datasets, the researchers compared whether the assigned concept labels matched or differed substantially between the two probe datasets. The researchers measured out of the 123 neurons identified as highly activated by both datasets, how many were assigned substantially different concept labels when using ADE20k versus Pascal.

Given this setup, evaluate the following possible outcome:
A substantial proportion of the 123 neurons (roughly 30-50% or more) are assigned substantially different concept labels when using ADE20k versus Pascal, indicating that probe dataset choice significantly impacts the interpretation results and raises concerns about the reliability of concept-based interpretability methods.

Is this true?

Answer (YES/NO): YES